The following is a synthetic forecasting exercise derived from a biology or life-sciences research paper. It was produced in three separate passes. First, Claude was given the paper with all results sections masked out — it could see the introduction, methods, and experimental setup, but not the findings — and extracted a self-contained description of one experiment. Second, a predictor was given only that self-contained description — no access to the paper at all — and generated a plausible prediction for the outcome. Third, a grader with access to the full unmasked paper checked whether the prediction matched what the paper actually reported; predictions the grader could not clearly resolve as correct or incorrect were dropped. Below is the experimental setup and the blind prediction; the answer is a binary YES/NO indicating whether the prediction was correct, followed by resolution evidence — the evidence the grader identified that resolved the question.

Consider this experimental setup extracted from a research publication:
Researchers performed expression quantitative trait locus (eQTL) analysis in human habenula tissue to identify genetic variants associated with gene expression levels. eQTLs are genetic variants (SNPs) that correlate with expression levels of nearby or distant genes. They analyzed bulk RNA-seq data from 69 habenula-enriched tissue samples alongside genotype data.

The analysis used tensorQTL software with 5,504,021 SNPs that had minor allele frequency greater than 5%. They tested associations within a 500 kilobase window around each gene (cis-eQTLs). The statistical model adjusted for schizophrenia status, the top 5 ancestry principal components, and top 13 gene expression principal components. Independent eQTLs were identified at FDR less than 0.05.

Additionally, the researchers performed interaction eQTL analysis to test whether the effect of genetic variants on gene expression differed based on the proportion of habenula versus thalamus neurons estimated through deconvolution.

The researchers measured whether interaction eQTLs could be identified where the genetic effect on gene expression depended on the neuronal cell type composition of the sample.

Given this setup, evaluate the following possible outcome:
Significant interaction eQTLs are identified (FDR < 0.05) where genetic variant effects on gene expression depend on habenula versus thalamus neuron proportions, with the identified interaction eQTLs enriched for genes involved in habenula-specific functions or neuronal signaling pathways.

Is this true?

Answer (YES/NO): NO